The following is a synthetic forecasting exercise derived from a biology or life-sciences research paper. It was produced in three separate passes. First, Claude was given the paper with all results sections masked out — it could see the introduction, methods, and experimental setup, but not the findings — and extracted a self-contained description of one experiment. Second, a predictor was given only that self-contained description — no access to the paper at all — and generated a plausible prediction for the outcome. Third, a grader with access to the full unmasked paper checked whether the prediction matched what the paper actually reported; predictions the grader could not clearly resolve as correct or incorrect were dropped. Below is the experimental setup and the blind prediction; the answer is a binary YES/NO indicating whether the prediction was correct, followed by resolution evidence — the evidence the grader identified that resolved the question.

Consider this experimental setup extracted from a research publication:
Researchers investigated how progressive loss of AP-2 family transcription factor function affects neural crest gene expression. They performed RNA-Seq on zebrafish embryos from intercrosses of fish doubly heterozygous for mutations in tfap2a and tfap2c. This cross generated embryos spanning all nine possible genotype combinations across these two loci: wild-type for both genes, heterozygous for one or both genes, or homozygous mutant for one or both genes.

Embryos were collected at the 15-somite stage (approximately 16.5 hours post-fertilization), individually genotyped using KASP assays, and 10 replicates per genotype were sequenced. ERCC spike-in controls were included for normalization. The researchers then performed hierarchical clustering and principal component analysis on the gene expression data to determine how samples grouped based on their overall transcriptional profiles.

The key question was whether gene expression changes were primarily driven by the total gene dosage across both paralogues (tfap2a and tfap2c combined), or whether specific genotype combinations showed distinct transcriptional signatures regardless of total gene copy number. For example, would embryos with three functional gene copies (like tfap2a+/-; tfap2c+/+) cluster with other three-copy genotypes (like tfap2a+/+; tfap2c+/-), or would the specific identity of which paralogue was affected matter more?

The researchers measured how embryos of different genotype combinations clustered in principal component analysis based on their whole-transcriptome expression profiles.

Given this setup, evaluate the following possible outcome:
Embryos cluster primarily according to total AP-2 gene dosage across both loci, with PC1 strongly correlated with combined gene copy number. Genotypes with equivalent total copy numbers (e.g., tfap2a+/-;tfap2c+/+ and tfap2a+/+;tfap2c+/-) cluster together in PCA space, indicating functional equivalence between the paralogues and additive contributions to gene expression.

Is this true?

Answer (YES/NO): NO